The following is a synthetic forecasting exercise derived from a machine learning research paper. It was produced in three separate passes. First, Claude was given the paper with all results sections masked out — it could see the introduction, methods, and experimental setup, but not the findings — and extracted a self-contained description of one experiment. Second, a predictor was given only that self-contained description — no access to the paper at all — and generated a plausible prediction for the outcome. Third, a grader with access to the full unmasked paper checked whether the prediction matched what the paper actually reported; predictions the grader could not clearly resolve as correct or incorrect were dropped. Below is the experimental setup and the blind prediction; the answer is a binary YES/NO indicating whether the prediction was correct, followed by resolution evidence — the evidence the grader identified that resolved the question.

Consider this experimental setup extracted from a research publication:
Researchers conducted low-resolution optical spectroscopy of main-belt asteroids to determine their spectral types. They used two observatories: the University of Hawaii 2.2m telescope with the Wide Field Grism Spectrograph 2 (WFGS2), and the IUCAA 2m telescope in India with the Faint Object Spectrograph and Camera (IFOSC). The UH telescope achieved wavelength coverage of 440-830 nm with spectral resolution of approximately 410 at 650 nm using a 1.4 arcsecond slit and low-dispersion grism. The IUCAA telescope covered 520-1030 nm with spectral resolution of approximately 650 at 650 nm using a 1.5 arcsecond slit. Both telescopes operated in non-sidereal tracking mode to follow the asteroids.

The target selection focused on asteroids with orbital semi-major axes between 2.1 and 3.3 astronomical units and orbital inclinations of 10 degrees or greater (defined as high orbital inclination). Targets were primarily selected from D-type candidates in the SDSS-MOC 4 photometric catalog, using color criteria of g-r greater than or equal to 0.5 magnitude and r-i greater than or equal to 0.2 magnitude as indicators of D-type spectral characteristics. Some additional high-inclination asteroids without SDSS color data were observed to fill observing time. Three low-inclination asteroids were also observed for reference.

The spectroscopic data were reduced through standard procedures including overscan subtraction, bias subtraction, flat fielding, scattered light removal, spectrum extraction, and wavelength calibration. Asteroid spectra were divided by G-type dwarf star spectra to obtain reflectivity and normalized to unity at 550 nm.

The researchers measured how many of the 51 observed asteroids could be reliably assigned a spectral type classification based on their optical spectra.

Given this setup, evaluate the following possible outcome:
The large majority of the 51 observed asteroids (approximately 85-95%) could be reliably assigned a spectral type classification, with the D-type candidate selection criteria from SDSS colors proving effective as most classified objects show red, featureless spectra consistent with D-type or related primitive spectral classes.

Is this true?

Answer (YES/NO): NO